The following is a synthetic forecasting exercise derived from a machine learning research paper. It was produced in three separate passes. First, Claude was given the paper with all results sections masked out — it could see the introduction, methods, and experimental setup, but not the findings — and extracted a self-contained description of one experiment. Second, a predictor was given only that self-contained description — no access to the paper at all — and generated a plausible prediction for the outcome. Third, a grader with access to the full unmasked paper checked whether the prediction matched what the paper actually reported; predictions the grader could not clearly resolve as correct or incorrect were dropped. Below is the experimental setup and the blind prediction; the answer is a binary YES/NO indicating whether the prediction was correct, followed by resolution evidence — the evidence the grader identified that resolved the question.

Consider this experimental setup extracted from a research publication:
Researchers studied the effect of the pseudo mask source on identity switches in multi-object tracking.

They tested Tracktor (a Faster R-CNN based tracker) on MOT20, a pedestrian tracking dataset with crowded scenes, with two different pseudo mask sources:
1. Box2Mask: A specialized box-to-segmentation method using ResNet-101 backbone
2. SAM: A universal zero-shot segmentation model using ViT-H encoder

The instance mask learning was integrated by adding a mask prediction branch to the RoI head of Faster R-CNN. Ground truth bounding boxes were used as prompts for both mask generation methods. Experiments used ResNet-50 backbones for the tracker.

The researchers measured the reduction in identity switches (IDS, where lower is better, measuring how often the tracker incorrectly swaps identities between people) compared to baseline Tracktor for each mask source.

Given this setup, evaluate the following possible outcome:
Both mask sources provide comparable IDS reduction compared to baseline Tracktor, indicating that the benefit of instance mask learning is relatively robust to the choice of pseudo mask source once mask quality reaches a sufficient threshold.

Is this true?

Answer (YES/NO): NO